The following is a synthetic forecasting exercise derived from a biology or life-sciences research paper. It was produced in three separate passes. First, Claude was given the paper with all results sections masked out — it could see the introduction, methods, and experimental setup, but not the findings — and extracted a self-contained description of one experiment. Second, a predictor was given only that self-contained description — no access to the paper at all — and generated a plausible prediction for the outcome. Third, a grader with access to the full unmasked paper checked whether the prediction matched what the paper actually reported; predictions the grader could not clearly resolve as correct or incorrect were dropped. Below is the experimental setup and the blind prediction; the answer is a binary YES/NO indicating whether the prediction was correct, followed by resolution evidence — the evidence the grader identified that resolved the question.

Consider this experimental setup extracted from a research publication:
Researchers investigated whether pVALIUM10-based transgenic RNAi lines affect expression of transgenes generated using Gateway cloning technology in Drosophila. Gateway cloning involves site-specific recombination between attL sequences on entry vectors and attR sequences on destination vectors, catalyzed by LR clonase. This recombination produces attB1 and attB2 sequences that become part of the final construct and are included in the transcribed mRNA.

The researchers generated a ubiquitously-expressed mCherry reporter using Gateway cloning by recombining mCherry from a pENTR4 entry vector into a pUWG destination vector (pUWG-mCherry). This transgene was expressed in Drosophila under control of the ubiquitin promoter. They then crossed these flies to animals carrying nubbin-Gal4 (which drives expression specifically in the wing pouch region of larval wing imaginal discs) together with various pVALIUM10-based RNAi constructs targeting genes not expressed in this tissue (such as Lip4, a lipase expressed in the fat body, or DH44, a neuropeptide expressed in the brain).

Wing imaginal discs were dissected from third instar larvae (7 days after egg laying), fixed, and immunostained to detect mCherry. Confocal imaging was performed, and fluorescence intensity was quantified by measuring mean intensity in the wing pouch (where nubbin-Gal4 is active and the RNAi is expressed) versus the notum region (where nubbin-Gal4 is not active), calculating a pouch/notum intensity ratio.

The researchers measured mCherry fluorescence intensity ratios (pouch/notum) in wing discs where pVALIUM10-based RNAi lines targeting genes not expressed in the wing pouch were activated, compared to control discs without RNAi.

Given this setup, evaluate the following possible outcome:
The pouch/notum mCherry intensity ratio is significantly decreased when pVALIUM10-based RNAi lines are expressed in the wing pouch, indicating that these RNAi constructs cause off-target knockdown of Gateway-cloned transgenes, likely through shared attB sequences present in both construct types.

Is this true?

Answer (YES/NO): YES